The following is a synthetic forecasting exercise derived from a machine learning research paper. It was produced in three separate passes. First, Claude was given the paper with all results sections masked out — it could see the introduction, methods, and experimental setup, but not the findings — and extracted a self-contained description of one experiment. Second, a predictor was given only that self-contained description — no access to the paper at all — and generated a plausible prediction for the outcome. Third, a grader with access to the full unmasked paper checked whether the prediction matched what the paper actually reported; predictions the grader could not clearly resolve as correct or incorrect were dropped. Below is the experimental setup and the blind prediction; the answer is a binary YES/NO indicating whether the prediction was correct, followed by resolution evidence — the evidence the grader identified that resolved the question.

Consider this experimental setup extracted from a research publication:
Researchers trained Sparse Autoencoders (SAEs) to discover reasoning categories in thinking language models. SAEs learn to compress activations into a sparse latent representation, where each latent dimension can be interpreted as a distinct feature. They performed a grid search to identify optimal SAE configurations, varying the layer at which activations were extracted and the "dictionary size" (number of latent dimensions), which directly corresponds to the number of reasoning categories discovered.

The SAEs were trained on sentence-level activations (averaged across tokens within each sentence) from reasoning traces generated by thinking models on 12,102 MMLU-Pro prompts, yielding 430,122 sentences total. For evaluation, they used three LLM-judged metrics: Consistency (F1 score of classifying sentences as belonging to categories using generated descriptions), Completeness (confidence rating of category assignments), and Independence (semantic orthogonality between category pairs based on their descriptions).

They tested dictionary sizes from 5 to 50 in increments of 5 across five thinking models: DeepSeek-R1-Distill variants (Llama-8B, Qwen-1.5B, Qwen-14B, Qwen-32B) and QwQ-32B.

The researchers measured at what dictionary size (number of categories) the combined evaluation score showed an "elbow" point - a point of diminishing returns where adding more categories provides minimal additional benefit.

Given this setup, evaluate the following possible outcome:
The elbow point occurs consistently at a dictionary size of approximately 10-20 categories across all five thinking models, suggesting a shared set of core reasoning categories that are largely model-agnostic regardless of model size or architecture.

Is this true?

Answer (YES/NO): YES